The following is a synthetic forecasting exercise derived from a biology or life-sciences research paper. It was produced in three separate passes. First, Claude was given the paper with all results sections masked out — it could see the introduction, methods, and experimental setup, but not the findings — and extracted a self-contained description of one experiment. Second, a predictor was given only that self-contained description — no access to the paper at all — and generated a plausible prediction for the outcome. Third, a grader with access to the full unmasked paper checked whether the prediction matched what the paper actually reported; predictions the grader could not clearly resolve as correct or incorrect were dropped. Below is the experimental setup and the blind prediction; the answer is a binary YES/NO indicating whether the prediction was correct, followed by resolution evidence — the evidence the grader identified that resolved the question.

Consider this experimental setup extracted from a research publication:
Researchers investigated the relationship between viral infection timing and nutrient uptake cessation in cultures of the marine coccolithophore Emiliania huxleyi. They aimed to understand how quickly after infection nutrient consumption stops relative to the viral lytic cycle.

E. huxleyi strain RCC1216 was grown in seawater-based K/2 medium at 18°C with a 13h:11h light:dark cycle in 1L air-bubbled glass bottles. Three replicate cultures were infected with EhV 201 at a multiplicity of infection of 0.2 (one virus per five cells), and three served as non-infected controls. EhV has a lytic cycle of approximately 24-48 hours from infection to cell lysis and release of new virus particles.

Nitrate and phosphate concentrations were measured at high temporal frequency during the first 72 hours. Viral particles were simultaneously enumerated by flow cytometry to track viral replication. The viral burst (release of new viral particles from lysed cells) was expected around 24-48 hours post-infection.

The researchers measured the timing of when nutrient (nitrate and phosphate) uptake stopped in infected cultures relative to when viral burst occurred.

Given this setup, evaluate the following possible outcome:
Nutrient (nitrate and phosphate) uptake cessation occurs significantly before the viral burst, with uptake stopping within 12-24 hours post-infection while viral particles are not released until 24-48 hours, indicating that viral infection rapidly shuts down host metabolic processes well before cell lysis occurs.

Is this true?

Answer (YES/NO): NO